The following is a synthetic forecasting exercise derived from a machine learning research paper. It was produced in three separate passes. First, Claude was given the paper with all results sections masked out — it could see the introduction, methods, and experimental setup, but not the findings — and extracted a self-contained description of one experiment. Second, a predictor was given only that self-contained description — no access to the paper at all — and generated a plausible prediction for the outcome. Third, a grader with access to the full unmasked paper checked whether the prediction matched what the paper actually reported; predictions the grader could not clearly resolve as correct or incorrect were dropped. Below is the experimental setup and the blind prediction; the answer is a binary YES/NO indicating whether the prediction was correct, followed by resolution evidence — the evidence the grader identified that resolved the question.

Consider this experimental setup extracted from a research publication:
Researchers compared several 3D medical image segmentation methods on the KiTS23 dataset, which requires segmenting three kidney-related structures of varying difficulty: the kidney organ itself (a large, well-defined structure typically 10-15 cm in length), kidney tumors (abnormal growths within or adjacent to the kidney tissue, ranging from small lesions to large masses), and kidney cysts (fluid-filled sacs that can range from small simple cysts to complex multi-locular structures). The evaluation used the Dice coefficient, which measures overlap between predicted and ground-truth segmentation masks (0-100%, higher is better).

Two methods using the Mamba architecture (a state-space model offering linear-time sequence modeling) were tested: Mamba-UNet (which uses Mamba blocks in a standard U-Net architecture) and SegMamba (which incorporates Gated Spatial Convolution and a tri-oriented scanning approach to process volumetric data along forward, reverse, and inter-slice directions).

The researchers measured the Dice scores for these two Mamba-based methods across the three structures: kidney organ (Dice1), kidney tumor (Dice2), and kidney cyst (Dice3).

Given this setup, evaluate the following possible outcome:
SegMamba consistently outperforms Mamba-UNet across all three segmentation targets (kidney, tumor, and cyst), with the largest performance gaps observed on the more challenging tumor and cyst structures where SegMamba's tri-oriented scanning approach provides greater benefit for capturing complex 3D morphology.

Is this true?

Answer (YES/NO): NO